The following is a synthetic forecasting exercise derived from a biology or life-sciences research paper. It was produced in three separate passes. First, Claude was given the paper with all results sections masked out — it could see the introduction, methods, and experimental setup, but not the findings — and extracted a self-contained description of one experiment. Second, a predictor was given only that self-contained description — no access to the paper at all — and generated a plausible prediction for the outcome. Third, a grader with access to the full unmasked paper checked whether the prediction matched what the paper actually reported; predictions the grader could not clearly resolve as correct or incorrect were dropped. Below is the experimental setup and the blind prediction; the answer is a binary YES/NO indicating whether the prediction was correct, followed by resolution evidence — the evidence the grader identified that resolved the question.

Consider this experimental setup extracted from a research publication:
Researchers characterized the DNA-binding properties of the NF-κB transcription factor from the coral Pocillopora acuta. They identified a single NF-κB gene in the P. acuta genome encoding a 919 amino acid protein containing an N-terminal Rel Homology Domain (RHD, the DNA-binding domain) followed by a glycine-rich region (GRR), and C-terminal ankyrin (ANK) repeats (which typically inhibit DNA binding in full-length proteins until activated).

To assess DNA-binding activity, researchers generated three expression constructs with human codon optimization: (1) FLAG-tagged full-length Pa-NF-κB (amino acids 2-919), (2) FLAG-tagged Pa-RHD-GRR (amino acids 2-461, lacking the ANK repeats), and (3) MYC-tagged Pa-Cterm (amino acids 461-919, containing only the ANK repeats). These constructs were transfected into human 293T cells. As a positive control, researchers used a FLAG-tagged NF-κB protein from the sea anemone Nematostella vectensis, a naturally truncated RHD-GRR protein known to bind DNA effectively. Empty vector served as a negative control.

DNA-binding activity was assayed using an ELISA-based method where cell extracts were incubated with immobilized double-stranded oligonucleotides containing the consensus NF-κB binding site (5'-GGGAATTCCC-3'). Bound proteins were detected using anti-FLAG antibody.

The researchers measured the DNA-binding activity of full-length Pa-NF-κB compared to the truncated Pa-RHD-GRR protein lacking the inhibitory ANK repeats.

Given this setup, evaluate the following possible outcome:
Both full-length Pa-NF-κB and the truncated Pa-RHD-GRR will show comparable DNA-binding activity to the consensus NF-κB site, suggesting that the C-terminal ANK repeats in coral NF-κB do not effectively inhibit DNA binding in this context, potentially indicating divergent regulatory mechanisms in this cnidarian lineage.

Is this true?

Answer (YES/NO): YES